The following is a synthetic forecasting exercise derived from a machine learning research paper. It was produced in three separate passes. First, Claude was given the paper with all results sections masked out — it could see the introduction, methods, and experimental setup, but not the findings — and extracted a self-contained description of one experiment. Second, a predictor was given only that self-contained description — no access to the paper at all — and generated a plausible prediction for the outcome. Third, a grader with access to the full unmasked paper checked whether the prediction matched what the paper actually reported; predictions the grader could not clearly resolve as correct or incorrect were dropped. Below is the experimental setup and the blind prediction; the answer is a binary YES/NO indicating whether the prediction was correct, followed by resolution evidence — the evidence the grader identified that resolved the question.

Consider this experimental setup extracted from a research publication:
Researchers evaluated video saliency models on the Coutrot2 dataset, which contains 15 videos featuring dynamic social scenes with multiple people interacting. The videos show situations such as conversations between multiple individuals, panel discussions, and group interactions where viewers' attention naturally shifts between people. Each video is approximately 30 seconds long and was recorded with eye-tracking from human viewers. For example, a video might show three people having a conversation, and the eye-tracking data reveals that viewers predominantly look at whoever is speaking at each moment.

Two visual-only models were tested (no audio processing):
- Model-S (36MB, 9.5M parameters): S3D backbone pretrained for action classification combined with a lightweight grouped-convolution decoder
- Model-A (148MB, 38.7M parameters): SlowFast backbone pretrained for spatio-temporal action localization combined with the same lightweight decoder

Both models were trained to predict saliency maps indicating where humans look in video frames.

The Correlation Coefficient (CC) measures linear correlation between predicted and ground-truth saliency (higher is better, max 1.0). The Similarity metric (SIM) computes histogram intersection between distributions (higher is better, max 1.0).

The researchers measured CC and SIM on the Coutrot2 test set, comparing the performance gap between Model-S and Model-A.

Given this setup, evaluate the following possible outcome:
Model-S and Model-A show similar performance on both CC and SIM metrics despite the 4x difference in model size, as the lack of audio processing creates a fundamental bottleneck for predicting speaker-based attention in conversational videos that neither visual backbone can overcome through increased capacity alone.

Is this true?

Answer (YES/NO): NO